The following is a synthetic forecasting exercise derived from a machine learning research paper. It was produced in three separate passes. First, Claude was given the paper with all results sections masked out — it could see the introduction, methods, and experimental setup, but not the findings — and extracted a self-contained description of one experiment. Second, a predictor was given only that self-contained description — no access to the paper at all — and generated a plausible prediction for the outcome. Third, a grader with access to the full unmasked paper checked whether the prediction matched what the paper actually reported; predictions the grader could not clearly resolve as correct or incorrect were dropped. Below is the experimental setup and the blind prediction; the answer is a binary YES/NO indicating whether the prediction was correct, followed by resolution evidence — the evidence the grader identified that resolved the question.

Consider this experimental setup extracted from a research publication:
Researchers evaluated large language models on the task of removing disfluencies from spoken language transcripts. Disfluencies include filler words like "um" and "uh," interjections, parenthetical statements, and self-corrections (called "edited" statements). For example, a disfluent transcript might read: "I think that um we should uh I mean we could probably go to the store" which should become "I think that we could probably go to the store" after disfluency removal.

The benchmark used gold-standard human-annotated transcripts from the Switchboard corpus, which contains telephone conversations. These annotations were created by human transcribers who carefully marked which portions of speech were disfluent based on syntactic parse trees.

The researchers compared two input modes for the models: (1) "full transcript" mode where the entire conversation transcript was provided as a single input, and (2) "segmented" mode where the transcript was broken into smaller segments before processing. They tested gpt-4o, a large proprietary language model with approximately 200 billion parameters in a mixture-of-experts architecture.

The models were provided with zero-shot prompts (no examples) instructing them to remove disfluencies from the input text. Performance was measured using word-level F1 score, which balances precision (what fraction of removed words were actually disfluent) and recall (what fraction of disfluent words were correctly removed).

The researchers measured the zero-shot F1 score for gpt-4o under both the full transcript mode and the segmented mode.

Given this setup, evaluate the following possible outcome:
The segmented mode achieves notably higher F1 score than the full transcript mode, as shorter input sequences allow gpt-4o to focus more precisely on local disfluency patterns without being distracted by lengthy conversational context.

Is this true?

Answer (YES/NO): YES